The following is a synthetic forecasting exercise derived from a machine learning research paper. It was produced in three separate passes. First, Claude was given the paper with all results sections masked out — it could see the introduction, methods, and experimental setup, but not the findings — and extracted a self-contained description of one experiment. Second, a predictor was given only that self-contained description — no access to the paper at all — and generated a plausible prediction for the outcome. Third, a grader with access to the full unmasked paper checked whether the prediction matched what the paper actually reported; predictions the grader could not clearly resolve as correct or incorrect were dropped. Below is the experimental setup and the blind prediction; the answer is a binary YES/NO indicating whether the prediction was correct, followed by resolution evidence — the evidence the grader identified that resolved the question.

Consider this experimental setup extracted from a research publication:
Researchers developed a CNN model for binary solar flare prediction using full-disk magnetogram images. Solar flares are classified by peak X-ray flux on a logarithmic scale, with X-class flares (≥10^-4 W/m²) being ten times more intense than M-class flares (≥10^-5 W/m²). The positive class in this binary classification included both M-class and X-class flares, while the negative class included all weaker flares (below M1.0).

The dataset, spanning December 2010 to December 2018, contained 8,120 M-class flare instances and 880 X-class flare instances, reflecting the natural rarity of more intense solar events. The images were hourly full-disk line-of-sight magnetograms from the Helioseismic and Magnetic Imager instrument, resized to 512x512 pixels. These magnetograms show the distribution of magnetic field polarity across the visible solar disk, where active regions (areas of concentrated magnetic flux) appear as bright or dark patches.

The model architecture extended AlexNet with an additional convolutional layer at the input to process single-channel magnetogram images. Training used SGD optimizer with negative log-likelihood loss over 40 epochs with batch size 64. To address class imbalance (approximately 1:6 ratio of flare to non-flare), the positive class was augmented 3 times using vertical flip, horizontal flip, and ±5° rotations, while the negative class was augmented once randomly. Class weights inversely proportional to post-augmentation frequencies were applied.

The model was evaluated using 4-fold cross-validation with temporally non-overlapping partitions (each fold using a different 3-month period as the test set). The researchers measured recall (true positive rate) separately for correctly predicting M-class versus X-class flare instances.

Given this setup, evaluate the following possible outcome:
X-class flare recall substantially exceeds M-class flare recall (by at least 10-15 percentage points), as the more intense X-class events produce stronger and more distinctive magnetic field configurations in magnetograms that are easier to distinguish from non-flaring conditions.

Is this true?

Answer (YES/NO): YES